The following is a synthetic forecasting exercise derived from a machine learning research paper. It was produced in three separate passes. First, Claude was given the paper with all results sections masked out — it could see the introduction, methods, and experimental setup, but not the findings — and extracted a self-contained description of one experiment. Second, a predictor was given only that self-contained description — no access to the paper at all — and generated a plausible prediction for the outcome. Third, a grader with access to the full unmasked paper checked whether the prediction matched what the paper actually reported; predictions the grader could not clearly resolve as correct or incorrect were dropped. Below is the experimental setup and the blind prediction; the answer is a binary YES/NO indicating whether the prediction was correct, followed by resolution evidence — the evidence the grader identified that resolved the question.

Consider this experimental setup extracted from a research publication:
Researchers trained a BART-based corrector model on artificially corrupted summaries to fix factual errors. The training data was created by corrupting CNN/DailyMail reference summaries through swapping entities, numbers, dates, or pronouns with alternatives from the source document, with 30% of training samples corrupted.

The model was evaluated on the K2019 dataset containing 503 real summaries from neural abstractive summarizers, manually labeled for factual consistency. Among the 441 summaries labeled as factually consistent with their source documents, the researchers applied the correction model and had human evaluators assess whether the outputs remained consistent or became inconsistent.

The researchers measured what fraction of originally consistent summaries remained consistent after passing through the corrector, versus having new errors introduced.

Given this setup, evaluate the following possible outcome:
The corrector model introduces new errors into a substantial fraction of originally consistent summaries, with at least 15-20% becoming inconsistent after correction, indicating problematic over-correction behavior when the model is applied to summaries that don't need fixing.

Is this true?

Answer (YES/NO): NO